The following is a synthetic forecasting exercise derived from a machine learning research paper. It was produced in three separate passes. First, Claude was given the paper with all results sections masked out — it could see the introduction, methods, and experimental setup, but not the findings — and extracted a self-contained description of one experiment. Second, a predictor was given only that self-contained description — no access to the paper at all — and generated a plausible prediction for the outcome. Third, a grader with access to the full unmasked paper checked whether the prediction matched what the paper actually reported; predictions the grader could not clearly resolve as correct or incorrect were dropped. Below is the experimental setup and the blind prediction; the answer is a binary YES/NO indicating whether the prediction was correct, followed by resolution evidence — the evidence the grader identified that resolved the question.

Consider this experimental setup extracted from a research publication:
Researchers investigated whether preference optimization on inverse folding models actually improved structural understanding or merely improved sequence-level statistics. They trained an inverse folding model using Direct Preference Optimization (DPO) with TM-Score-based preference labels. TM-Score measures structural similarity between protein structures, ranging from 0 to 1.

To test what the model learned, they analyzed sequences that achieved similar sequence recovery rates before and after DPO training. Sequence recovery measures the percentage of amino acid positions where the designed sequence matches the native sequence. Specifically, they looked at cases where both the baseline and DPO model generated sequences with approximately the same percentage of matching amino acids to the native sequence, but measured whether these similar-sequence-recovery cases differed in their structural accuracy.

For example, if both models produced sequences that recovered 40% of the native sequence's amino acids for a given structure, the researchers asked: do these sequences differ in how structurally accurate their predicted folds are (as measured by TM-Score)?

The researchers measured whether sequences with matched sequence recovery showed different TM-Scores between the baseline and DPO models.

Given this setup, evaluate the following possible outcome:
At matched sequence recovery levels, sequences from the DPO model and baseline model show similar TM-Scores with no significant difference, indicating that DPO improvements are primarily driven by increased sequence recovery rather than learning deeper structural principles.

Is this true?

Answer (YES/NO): NO